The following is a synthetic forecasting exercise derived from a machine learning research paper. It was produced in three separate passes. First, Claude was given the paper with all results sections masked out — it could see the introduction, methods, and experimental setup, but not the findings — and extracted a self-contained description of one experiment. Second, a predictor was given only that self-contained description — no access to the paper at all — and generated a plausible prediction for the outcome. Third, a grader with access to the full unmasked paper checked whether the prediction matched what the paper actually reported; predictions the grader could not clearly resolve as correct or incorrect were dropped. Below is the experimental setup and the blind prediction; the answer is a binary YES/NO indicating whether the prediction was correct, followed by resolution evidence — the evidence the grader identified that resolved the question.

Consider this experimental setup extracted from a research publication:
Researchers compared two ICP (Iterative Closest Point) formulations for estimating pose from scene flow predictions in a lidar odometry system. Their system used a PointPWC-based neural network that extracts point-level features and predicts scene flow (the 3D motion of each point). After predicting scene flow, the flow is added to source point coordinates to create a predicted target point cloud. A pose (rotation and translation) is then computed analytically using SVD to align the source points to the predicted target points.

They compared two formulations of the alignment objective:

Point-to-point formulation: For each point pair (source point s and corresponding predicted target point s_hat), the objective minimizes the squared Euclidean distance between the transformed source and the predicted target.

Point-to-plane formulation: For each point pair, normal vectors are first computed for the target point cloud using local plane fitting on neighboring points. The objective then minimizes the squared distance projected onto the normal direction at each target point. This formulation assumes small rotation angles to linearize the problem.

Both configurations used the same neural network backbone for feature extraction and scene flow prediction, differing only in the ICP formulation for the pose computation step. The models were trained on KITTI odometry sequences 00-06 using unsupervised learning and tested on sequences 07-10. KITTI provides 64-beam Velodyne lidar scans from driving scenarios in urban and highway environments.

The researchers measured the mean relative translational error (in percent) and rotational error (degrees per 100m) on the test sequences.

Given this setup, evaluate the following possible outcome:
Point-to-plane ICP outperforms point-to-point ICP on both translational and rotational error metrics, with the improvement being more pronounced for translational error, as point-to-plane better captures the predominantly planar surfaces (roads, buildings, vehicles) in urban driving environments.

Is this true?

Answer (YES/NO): NO